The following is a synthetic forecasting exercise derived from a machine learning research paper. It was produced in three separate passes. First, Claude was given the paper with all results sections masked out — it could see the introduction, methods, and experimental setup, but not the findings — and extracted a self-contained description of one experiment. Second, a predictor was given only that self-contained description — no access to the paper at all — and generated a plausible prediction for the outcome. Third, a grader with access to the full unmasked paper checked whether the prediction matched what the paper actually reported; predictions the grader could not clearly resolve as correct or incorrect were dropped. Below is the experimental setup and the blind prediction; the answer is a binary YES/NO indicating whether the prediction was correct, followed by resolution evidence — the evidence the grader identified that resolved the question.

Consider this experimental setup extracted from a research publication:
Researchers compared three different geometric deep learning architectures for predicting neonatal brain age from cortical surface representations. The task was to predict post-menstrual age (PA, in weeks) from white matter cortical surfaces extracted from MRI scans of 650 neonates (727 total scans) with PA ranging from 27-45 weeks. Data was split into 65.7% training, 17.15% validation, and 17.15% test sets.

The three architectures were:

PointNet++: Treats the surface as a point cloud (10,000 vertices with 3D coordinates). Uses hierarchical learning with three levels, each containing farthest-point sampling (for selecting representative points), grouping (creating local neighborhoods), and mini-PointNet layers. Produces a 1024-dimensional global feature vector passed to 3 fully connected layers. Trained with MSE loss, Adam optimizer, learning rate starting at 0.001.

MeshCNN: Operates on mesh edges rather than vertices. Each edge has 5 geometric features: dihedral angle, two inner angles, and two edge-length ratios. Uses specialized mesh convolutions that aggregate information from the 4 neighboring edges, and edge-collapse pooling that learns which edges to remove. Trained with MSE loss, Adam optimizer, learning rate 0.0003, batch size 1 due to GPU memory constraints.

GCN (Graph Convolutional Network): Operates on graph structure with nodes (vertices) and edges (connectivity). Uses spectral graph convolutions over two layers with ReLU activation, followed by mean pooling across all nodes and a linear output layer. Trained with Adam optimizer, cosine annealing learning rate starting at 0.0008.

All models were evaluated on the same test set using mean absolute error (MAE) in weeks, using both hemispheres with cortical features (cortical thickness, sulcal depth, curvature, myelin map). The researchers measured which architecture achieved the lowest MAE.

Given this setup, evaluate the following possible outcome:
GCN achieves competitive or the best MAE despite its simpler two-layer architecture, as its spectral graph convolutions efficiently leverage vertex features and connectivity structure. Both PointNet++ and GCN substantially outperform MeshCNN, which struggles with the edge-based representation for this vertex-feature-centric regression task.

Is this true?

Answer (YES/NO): NO